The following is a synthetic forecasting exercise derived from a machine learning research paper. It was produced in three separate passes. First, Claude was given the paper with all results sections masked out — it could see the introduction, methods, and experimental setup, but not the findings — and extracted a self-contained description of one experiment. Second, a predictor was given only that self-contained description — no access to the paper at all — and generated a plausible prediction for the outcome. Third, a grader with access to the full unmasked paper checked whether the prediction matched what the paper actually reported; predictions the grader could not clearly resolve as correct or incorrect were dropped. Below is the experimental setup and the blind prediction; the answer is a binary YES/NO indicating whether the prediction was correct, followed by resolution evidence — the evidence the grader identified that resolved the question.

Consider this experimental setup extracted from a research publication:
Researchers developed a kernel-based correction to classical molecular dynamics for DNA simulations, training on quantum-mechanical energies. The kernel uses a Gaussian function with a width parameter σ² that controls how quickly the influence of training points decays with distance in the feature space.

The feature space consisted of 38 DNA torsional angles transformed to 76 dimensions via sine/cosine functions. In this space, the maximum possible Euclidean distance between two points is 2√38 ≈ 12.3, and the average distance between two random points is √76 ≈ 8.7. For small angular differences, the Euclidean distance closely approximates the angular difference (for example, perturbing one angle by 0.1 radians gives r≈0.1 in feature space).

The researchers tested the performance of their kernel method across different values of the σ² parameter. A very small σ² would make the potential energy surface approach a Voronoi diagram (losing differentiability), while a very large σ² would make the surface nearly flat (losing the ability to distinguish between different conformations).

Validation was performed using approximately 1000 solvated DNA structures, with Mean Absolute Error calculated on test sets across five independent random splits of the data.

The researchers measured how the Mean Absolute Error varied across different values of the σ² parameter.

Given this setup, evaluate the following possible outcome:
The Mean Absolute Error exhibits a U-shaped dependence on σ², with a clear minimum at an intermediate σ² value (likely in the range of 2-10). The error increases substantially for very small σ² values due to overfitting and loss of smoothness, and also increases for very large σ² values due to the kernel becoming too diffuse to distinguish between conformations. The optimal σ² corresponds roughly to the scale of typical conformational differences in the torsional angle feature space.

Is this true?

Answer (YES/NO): NO